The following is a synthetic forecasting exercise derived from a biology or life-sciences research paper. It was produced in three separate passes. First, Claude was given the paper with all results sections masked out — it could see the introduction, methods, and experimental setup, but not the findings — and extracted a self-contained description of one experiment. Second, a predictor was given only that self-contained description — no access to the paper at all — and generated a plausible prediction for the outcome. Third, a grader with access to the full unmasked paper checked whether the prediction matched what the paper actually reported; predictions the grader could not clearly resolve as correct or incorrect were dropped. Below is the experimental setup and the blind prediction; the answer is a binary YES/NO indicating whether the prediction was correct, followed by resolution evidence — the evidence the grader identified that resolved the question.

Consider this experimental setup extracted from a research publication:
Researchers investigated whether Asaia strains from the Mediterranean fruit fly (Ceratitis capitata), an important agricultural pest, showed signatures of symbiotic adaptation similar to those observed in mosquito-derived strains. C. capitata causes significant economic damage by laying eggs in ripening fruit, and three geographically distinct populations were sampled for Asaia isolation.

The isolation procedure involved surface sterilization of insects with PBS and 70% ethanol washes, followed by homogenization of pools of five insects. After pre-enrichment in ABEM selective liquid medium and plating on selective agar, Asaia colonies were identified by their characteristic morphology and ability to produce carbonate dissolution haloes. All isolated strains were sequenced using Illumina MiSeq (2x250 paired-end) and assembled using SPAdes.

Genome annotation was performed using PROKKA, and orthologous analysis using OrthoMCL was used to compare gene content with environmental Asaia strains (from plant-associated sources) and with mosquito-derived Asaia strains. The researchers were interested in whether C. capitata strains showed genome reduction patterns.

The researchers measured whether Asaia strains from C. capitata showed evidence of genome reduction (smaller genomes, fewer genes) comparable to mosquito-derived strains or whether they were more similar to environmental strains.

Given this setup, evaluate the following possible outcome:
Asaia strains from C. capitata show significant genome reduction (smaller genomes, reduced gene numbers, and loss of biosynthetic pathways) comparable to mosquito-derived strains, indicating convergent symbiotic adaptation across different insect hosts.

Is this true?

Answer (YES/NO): YES